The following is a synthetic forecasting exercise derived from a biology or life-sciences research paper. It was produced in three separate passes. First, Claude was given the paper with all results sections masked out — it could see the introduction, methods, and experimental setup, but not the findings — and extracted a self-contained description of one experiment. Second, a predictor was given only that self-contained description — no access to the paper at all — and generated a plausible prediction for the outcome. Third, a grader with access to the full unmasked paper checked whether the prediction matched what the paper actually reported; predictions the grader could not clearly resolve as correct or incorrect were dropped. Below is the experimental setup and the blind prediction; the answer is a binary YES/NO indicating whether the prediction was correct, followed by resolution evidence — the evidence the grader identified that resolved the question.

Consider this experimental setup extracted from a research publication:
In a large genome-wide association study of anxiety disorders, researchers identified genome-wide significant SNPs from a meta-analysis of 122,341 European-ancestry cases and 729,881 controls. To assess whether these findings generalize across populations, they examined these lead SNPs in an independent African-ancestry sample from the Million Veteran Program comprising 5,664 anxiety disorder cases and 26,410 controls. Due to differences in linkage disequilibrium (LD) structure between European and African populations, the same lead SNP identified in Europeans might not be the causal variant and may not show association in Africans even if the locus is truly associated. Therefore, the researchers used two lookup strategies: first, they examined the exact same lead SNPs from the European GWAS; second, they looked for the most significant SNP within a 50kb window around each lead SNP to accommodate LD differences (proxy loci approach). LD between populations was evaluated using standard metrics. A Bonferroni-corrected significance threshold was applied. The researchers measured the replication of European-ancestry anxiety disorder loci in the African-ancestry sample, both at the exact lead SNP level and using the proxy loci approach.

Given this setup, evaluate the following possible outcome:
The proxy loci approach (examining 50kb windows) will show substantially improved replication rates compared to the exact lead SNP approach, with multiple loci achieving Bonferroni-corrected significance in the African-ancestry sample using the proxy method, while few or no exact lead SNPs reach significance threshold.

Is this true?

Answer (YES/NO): NO